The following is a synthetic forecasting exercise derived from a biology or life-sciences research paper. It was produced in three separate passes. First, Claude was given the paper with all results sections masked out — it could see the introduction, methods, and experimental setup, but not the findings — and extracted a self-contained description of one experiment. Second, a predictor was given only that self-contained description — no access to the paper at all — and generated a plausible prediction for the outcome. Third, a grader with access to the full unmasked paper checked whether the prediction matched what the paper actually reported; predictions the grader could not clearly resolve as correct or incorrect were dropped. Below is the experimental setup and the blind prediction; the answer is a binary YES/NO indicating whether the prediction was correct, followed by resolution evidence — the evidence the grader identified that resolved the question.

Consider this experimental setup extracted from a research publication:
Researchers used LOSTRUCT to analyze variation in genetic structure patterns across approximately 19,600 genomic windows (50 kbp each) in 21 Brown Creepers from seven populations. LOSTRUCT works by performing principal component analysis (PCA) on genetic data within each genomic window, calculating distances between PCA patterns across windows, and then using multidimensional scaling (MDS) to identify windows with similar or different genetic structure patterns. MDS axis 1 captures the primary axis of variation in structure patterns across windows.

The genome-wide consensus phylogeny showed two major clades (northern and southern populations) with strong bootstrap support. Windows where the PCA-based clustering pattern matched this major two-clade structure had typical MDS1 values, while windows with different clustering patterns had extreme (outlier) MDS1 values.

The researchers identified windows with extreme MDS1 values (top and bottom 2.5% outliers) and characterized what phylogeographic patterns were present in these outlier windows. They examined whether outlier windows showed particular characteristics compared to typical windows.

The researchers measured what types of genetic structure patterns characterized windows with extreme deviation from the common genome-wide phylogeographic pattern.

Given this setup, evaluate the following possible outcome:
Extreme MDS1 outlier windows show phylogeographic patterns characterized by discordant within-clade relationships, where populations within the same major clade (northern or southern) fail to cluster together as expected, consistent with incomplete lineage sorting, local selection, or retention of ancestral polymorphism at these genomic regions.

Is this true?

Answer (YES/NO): NO